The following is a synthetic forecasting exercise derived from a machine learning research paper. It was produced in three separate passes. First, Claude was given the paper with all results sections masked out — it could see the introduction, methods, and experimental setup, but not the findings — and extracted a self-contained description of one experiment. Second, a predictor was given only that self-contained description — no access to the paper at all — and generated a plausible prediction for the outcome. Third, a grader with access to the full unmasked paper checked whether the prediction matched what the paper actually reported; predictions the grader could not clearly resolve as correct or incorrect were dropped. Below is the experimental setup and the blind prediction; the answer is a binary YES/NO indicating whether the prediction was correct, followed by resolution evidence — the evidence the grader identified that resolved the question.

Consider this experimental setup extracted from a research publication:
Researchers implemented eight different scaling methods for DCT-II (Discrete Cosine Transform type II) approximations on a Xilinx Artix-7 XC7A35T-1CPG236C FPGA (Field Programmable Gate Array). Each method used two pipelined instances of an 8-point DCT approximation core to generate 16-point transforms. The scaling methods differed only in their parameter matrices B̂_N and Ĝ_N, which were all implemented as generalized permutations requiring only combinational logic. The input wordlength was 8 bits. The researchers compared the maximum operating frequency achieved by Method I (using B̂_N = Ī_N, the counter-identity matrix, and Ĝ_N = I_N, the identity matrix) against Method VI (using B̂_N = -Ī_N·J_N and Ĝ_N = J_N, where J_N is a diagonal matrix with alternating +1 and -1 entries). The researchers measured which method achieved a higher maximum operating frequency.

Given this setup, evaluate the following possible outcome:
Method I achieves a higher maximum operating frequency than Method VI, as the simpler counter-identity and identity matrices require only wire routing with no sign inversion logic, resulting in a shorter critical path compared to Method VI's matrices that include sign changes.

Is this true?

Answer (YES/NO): YES